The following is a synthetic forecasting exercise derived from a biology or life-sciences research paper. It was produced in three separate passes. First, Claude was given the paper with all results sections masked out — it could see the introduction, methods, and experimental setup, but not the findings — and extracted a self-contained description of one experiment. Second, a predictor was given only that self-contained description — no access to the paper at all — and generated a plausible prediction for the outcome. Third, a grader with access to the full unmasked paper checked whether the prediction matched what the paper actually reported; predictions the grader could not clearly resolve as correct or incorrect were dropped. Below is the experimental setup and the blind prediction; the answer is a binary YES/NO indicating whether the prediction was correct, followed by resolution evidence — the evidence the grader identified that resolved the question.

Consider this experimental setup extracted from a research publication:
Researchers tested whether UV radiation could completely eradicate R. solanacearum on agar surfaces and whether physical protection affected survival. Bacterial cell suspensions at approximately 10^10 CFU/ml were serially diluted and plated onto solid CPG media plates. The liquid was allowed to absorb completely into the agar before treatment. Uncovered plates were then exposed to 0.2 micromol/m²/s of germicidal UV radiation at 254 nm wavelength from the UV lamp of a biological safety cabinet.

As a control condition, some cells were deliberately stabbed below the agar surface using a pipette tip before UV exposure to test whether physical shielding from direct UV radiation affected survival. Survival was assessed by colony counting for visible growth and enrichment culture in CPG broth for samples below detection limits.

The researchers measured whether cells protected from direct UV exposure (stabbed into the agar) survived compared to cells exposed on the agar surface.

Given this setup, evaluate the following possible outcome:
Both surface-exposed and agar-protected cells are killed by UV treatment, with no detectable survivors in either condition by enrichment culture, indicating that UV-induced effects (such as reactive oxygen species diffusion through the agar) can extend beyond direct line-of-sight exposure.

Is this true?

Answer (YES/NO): NO